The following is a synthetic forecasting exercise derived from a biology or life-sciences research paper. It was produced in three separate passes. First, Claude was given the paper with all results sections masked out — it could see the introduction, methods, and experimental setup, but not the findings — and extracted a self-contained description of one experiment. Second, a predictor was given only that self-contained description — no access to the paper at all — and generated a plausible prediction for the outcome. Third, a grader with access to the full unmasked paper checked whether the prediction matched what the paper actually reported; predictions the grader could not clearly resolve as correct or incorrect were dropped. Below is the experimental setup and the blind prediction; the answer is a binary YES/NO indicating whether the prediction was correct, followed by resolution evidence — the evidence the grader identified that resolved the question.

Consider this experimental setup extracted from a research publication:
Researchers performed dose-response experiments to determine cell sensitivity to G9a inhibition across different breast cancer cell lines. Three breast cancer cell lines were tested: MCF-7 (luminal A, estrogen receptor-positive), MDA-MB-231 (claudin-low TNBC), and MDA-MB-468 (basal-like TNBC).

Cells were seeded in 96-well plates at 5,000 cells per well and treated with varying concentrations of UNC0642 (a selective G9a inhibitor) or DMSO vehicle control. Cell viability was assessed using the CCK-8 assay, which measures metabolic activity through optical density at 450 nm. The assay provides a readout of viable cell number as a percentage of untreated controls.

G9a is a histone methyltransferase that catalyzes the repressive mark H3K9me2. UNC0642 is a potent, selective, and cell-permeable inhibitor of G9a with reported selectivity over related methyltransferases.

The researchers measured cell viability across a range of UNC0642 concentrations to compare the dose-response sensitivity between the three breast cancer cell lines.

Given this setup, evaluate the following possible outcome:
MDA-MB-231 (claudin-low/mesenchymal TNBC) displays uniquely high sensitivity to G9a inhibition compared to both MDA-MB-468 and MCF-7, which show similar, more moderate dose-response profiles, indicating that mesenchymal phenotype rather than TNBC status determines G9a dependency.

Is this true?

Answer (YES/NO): NO